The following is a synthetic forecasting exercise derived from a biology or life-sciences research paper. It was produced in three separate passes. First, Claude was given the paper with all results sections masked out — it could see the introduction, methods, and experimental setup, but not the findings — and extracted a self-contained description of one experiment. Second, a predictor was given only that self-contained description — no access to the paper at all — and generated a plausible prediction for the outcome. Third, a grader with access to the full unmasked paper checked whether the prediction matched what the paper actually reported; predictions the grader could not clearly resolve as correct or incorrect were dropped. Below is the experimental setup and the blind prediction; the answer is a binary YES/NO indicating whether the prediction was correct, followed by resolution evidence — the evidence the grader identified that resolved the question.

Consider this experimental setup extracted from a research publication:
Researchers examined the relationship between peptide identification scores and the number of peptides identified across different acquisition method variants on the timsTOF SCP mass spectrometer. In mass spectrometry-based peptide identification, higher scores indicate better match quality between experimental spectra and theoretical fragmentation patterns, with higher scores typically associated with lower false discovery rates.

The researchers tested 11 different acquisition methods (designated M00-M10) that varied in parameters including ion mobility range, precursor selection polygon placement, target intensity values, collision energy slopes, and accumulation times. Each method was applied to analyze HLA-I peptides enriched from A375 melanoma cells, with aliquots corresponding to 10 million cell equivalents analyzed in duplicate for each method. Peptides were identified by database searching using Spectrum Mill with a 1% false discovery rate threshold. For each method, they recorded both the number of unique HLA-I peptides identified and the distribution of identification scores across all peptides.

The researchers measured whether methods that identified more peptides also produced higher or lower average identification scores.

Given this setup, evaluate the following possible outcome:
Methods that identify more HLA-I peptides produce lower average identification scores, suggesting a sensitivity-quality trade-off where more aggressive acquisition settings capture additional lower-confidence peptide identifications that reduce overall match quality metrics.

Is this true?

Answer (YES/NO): NO